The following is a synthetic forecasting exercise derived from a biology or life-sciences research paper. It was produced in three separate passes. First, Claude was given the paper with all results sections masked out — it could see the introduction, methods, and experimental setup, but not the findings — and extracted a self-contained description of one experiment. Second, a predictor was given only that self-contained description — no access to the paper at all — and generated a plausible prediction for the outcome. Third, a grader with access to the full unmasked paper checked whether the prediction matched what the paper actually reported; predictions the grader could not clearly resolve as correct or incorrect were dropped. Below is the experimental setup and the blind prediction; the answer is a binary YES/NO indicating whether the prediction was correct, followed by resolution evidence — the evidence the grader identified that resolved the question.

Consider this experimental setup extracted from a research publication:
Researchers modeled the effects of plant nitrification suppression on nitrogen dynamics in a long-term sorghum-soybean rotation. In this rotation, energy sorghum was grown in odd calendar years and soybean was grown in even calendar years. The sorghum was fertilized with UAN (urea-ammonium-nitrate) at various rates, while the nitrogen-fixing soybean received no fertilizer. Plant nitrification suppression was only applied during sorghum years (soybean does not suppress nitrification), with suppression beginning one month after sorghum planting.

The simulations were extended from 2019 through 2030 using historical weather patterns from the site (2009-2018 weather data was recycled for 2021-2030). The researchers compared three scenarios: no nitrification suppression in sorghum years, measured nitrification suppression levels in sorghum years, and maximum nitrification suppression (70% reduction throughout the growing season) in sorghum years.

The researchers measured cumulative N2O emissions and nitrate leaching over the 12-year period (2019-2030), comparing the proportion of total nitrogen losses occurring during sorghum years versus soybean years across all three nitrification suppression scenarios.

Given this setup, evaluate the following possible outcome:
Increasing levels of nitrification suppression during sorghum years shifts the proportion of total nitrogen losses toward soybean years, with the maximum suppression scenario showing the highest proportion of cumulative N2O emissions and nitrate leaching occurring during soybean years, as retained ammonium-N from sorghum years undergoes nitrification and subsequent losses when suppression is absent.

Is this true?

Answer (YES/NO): NO